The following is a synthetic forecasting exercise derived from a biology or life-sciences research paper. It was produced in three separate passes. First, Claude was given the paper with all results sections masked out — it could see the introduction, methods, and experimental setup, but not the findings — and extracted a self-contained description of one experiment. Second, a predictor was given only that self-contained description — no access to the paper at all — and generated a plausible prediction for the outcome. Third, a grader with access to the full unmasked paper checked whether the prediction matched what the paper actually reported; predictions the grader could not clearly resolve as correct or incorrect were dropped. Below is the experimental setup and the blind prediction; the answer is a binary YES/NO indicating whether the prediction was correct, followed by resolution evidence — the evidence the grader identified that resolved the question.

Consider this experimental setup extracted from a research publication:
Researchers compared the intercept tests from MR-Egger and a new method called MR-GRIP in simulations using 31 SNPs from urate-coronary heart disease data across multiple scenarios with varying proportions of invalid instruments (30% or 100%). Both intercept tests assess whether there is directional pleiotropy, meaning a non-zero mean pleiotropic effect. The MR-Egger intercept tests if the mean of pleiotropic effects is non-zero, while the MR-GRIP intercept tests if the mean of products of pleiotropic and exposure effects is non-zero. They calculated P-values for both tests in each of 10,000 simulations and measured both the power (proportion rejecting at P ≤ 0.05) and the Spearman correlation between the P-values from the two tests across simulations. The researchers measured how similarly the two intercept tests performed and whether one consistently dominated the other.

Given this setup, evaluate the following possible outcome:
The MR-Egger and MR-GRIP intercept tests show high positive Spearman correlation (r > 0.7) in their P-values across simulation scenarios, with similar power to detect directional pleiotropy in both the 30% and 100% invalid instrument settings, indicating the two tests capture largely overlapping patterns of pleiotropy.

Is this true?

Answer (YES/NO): YES